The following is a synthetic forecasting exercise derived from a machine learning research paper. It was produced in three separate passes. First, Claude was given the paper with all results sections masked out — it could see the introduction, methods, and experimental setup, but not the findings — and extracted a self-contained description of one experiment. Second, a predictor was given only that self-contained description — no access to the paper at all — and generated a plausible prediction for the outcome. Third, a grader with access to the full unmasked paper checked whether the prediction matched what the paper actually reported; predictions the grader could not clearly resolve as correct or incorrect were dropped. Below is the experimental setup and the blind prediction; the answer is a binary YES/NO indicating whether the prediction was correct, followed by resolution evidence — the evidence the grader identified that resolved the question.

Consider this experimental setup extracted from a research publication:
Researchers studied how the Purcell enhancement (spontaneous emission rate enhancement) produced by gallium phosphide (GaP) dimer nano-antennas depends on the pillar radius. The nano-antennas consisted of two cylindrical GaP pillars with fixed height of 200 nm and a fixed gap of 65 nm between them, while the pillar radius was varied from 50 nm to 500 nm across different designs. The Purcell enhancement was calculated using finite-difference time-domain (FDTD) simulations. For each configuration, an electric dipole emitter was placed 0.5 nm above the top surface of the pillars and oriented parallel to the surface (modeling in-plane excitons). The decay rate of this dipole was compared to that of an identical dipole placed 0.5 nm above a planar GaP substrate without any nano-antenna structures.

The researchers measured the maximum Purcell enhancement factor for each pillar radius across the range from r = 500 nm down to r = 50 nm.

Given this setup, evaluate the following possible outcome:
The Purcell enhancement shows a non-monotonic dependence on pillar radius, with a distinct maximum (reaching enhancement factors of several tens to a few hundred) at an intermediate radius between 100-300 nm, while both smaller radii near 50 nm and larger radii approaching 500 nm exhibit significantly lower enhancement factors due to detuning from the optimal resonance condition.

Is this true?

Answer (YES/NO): NO